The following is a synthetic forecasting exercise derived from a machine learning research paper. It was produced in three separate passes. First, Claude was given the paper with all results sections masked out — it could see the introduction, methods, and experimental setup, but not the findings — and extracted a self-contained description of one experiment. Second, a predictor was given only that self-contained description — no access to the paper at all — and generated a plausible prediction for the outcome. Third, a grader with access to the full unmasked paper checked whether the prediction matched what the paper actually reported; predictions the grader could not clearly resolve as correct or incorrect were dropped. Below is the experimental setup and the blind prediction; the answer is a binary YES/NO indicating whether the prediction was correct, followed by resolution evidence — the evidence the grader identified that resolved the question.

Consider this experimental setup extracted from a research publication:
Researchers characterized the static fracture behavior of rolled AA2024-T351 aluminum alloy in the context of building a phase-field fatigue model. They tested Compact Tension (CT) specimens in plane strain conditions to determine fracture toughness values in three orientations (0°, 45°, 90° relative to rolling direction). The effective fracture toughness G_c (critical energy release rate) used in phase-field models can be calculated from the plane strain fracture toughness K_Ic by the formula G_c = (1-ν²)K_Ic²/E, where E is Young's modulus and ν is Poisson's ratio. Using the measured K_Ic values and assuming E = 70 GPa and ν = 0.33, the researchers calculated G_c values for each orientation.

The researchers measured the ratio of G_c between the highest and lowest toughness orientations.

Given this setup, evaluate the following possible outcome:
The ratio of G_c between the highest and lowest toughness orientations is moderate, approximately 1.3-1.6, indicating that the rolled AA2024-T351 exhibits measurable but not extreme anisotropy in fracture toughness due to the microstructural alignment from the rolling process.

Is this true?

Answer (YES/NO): NO